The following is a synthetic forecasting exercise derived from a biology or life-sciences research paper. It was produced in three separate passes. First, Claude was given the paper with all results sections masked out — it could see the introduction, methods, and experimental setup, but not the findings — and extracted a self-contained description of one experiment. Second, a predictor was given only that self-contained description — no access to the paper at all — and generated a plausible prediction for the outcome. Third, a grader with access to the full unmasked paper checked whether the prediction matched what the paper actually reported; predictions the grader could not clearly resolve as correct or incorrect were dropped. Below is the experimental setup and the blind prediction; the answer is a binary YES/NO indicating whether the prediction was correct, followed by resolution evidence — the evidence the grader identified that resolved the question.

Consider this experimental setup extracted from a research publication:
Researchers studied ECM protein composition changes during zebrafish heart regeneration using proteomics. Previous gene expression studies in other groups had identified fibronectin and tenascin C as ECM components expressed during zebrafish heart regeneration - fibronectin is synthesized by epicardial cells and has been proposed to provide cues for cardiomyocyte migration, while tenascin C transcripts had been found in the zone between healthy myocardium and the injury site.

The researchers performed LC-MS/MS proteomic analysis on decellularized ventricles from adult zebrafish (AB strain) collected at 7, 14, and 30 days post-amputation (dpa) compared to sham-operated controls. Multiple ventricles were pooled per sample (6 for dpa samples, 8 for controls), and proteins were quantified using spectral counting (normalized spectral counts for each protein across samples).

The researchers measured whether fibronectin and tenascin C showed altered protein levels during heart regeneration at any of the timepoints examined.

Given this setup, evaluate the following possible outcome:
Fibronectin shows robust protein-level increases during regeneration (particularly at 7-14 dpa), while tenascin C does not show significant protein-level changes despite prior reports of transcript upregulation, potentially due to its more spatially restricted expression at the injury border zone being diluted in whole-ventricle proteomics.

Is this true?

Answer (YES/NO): YES